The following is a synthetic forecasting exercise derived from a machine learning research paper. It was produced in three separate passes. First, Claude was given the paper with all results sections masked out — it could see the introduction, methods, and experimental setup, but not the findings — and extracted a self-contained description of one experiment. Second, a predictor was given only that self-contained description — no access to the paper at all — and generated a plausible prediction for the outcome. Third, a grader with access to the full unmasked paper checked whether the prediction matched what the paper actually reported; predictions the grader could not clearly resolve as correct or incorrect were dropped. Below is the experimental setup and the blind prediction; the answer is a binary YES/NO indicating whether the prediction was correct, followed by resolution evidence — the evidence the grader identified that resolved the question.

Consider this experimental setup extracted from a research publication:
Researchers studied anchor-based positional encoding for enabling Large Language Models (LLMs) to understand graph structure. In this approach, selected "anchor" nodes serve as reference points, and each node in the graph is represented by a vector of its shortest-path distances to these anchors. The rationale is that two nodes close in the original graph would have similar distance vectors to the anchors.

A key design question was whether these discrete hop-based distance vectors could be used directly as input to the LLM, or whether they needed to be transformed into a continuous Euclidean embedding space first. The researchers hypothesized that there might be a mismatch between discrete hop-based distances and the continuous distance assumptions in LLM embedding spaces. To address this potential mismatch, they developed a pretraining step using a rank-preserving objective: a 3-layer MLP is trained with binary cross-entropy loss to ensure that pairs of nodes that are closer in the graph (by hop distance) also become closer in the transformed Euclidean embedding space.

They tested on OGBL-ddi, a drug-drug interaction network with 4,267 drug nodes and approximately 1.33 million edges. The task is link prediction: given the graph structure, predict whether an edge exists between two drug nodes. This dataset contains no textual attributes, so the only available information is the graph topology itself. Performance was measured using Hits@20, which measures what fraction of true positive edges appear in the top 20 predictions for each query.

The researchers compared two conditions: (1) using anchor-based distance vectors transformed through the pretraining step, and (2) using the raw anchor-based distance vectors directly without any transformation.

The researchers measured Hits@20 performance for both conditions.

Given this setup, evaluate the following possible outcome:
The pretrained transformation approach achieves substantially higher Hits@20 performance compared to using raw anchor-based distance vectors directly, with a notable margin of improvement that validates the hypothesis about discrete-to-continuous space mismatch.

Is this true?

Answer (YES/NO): YES